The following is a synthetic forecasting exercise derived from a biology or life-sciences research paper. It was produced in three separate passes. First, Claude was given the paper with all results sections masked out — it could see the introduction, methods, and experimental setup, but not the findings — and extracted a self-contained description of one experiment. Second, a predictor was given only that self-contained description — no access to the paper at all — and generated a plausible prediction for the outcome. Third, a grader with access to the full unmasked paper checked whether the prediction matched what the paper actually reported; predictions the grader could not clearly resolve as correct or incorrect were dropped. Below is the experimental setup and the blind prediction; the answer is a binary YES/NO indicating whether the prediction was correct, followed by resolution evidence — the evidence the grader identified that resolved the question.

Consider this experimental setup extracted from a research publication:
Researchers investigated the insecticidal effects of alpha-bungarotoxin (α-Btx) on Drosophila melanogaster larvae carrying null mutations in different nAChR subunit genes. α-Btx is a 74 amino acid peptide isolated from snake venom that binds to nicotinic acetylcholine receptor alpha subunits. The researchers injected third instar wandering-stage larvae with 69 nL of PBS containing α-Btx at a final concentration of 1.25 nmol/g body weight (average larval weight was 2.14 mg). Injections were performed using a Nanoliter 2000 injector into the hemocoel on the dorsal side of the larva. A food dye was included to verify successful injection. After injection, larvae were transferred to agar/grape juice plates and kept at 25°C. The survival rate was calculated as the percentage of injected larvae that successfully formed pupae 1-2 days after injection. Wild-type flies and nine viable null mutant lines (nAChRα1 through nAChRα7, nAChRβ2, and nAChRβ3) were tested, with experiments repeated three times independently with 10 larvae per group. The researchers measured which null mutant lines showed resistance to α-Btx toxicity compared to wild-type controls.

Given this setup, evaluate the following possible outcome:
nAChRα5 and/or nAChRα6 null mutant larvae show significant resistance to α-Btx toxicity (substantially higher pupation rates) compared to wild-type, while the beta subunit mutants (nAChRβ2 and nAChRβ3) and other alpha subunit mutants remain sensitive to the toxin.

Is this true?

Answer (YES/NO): NO